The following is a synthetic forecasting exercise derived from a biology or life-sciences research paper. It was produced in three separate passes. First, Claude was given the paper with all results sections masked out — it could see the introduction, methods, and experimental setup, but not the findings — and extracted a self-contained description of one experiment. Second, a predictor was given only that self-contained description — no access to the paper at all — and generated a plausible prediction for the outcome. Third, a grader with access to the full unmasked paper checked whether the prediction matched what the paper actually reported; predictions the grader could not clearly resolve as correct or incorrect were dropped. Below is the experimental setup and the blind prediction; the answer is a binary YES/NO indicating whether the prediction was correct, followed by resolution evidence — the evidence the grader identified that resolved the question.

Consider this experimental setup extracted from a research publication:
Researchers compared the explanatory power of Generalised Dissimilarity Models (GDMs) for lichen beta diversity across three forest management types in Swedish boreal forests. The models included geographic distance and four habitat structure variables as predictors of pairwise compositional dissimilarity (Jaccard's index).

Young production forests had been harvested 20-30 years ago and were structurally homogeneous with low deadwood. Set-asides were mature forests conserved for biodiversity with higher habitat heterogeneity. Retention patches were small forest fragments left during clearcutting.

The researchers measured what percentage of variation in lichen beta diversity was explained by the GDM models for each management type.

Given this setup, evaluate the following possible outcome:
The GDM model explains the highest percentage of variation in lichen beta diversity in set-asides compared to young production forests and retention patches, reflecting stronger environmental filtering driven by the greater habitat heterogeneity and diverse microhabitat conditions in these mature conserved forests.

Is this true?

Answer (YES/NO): NO